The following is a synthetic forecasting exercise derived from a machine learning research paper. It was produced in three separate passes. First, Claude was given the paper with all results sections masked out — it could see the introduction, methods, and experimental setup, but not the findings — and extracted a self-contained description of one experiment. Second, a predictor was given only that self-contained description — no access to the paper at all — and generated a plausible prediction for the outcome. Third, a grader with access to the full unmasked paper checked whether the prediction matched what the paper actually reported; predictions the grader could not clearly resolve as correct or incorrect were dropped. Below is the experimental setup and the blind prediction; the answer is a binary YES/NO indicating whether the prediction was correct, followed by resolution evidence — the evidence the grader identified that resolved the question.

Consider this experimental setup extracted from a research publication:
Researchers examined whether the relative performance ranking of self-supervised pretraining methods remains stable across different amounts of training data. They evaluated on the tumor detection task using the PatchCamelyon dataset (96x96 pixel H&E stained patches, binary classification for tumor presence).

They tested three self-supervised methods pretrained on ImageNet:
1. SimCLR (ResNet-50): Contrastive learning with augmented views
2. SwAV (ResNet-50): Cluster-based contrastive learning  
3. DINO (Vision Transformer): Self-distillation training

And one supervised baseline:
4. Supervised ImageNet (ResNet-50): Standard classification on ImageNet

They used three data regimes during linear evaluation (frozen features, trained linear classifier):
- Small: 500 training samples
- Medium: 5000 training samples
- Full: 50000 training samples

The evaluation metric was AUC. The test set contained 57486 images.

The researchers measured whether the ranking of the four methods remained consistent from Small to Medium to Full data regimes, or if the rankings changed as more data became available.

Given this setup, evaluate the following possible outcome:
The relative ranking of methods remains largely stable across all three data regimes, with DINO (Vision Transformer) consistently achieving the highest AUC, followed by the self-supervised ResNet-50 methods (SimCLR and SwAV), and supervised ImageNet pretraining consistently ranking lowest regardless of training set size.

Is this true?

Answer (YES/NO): YES